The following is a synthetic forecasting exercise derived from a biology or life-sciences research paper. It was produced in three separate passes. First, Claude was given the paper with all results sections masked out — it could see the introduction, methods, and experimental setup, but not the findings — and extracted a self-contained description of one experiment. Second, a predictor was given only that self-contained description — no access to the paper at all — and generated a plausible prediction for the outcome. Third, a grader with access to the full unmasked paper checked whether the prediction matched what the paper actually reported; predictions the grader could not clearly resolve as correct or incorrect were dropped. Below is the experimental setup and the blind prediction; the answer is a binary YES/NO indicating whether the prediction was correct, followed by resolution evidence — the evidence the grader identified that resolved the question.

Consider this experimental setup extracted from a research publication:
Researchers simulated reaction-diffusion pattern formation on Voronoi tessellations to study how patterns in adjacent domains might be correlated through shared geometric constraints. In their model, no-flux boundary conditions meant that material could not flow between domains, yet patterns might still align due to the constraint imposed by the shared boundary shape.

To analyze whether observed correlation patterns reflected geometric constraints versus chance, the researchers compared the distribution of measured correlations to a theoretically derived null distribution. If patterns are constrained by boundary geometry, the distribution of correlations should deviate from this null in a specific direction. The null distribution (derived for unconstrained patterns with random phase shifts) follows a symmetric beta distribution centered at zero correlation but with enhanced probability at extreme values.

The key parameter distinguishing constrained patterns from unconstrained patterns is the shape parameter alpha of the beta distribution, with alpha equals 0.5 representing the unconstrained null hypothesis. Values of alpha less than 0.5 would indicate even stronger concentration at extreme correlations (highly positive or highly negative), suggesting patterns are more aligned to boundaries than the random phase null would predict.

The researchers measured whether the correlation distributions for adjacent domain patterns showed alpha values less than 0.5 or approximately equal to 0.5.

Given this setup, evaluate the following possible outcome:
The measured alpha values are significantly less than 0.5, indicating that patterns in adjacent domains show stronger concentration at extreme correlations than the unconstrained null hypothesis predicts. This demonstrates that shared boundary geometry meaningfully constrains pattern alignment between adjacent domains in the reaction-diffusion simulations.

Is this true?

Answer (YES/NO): YES